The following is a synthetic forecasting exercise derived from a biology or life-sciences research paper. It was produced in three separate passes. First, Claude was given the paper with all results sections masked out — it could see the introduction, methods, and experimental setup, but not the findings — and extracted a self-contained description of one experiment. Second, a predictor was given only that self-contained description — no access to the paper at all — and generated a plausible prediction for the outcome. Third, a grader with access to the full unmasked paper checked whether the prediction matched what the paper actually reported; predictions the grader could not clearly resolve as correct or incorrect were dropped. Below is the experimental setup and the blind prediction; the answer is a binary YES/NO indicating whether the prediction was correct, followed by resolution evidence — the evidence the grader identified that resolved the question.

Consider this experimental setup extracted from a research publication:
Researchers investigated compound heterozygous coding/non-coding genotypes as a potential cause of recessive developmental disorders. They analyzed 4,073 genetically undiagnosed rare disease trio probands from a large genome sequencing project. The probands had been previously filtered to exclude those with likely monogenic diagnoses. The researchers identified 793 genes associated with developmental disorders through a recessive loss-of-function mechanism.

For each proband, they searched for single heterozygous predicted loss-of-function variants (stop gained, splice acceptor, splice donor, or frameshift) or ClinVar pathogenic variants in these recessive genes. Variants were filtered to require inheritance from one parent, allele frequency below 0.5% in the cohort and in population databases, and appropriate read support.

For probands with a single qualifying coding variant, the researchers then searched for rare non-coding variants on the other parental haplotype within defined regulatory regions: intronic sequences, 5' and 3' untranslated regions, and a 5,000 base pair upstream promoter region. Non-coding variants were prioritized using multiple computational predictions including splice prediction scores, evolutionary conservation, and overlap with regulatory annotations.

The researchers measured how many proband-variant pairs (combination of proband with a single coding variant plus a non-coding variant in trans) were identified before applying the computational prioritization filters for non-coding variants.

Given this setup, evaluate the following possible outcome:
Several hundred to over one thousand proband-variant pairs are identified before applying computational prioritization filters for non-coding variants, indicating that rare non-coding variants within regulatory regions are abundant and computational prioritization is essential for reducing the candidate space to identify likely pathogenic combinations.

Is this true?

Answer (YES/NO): YES